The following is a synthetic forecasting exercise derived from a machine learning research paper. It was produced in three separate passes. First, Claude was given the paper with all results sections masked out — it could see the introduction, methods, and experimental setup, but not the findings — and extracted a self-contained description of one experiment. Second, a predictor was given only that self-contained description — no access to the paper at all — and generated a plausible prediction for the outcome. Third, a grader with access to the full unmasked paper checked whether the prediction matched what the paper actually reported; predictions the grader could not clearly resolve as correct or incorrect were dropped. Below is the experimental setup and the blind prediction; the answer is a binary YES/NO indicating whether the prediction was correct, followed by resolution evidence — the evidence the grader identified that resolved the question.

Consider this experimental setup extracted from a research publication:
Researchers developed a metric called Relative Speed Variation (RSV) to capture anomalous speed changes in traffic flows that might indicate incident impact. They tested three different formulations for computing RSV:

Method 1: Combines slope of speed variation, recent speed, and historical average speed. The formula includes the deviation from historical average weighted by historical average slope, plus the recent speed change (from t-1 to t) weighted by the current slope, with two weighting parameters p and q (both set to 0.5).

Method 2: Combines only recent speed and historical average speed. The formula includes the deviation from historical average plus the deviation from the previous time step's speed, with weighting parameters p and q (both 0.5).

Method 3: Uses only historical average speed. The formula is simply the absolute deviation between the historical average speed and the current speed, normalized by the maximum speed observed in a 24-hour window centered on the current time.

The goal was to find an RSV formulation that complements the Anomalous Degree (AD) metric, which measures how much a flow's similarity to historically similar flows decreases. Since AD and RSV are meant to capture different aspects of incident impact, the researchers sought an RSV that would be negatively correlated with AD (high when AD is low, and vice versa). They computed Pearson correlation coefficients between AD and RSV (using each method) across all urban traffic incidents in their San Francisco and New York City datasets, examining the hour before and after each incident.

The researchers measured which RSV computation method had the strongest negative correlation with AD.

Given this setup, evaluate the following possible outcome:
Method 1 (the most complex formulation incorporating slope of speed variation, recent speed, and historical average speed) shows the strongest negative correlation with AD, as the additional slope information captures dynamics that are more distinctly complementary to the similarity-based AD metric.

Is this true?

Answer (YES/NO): NO